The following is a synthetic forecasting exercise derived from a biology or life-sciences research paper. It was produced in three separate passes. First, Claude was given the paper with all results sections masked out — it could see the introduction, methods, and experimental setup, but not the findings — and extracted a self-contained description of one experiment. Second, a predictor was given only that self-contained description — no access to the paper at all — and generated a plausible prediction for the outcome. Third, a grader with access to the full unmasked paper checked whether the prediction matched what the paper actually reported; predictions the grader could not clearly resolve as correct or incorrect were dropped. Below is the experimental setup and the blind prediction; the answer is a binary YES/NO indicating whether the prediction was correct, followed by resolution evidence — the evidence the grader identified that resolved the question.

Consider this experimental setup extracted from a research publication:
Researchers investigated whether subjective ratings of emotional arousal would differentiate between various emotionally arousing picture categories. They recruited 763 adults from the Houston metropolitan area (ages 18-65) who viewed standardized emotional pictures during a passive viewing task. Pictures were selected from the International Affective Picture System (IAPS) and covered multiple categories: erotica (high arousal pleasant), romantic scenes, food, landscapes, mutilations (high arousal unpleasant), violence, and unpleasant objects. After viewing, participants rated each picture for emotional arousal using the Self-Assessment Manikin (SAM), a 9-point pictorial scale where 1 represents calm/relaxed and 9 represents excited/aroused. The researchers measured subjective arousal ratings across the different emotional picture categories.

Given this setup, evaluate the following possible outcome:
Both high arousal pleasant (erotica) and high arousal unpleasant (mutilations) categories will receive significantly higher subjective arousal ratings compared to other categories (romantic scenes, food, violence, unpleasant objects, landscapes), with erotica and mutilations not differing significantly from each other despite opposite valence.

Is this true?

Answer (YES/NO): NO